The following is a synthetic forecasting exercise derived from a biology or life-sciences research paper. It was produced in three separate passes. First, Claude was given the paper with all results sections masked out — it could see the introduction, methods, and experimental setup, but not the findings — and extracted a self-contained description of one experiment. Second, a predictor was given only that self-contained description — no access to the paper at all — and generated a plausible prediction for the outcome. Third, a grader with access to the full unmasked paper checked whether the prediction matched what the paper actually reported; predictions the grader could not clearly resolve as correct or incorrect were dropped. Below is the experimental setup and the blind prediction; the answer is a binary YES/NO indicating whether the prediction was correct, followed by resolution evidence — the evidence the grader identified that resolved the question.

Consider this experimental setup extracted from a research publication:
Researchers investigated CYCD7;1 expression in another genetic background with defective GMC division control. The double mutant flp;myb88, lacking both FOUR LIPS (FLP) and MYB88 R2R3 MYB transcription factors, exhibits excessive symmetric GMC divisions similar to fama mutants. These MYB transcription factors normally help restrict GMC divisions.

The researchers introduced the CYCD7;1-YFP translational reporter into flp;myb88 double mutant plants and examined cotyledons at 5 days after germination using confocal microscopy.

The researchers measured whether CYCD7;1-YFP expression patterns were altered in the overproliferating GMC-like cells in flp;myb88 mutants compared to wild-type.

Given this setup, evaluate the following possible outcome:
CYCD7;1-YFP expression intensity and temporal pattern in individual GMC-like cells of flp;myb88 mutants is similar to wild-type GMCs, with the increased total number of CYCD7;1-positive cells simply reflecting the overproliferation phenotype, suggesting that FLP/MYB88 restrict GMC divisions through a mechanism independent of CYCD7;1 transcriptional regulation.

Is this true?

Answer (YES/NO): NO